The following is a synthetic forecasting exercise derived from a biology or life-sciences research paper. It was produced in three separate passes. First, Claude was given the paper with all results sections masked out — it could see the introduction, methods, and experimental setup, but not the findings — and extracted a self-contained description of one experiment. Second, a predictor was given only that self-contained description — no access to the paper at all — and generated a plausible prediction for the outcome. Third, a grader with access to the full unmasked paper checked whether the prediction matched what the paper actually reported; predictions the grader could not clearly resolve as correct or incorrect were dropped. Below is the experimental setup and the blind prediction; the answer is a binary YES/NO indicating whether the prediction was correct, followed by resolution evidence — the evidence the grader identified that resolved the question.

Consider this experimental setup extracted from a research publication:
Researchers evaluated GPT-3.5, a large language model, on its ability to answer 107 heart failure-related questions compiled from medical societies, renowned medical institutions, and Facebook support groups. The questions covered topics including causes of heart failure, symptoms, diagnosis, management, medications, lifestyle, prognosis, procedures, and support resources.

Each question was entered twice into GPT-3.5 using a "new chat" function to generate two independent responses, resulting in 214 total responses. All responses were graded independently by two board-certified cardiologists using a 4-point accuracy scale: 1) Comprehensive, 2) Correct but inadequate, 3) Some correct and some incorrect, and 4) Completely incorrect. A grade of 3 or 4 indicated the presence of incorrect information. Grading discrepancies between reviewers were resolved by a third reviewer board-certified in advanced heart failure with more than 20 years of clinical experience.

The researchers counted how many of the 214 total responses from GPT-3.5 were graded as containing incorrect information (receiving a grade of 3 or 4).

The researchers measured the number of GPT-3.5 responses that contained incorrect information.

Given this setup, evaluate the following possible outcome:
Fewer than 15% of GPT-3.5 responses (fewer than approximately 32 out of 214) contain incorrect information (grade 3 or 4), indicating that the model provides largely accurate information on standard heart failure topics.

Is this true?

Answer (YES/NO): YES